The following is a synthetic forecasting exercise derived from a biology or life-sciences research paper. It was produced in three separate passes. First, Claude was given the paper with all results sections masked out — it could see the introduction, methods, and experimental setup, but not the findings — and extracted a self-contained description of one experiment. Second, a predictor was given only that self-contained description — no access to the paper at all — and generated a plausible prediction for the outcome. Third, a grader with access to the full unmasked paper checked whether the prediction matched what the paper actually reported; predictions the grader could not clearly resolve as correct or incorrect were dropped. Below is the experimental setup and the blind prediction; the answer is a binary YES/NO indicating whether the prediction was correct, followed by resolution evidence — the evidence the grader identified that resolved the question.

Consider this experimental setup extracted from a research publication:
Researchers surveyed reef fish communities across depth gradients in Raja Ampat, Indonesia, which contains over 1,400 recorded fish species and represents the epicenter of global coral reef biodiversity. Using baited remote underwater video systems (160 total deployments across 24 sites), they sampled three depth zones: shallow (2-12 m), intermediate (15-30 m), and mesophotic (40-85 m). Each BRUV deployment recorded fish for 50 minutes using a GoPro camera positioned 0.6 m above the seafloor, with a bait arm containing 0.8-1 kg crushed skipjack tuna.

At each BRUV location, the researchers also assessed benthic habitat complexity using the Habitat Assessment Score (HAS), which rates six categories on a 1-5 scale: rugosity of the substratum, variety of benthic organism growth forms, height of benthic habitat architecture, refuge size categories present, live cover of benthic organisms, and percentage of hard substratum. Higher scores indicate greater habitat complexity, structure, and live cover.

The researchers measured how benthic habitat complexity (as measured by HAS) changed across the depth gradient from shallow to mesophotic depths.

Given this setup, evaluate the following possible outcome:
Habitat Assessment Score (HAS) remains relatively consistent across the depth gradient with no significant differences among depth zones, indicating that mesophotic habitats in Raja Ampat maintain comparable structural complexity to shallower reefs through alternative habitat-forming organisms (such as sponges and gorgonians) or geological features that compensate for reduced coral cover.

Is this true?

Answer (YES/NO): NO